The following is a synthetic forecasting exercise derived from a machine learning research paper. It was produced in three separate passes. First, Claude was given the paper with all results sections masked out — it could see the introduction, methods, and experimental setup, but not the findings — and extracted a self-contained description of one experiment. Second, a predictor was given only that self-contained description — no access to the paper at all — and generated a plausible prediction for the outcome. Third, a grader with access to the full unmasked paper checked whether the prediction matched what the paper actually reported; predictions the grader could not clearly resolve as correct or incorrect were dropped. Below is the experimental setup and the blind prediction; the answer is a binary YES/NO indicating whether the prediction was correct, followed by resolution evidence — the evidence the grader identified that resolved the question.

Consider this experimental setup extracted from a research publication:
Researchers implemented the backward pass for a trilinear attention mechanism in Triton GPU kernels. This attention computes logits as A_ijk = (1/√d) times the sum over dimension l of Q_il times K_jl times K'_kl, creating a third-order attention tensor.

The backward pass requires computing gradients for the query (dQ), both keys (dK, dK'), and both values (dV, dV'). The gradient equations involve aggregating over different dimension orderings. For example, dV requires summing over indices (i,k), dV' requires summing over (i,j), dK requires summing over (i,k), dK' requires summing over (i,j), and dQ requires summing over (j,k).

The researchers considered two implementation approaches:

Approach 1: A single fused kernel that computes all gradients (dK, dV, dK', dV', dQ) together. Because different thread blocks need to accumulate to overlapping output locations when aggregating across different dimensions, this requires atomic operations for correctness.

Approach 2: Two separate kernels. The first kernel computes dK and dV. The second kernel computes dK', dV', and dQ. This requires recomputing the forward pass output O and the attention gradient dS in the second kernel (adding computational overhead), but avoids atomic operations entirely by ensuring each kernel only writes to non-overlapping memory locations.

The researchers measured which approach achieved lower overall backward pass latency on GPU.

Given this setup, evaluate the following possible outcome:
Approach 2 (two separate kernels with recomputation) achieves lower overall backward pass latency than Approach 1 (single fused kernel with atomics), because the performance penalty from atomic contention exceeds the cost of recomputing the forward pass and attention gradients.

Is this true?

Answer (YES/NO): YES